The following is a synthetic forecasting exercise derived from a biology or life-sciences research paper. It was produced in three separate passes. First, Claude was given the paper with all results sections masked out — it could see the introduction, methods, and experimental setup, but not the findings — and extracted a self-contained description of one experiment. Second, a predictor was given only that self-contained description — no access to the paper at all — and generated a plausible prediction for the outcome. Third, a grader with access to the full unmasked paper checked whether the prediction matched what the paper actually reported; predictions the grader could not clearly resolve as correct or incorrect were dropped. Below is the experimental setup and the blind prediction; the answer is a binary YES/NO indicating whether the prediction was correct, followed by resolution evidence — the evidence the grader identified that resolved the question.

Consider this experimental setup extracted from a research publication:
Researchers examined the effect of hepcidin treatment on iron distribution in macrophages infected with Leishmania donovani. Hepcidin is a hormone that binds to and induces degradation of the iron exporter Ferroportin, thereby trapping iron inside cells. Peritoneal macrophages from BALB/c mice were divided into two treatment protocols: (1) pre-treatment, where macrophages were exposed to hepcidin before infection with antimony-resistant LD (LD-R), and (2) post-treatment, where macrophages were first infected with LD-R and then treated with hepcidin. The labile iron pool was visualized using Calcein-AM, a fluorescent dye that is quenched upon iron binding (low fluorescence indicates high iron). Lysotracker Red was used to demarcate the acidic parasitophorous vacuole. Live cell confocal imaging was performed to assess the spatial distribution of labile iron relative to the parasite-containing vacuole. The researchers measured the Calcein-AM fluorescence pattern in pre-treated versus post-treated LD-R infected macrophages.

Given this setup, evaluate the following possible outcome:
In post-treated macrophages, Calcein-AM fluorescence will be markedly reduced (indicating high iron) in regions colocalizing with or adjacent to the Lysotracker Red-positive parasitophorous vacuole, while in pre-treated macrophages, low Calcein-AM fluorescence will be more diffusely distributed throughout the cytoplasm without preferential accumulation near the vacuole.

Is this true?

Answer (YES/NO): NO